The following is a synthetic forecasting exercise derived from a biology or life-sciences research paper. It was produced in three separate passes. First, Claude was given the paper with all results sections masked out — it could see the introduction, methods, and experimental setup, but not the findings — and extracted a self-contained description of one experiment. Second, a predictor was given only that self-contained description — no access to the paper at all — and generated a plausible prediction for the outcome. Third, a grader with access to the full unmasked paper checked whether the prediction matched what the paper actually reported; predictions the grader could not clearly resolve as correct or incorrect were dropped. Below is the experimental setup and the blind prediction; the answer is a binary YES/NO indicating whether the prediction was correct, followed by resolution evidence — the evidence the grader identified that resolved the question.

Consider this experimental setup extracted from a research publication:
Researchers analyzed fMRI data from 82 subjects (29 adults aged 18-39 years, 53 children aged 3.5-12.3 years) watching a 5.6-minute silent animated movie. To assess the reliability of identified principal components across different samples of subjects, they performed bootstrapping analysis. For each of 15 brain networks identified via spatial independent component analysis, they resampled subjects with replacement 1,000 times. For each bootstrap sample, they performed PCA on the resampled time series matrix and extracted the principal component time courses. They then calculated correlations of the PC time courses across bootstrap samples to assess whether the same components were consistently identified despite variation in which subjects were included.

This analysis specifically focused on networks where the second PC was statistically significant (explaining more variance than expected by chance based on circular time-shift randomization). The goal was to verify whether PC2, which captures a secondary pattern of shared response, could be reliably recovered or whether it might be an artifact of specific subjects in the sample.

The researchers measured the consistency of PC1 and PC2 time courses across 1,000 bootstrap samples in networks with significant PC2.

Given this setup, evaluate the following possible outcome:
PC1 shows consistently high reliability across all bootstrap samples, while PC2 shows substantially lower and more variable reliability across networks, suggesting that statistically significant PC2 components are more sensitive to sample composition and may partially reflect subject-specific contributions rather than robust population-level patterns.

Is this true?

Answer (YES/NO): NO